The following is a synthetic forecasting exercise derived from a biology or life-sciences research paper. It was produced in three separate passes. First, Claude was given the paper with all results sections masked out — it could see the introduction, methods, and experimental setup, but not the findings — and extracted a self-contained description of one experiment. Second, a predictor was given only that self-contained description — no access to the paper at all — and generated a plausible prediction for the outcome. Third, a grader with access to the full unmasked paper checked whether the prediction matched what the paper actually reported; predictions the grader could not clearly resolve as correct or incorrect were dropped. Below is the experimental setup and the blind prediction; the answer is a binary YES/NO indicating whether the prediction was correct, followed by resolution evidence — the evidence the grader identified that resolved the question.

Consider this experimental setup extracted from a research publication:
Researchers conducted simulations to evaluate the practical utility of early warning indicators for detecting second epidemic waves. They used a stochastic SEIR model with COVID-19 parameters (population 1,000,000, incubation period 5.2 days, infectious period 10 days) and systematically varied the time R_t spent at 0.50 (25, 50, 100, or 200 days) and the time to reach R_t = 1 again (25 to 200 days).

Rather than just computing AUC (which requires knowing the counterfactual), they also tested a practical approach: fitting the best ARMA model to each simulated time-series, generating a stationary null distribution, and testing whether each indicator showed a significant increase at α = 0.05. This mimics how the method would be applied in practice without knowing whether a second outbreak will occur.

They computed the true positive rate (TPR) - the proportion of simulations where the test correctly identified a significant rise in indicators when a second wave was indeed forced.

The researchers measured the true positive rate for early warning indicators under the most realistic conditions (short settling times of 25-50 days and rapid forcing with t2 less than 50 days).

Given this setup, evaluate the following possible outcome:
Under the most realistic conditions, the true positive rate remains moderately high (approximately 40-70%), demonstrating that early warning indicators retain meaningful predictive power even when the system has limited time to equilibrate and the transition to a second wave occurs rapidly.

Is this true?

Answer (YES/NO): NO